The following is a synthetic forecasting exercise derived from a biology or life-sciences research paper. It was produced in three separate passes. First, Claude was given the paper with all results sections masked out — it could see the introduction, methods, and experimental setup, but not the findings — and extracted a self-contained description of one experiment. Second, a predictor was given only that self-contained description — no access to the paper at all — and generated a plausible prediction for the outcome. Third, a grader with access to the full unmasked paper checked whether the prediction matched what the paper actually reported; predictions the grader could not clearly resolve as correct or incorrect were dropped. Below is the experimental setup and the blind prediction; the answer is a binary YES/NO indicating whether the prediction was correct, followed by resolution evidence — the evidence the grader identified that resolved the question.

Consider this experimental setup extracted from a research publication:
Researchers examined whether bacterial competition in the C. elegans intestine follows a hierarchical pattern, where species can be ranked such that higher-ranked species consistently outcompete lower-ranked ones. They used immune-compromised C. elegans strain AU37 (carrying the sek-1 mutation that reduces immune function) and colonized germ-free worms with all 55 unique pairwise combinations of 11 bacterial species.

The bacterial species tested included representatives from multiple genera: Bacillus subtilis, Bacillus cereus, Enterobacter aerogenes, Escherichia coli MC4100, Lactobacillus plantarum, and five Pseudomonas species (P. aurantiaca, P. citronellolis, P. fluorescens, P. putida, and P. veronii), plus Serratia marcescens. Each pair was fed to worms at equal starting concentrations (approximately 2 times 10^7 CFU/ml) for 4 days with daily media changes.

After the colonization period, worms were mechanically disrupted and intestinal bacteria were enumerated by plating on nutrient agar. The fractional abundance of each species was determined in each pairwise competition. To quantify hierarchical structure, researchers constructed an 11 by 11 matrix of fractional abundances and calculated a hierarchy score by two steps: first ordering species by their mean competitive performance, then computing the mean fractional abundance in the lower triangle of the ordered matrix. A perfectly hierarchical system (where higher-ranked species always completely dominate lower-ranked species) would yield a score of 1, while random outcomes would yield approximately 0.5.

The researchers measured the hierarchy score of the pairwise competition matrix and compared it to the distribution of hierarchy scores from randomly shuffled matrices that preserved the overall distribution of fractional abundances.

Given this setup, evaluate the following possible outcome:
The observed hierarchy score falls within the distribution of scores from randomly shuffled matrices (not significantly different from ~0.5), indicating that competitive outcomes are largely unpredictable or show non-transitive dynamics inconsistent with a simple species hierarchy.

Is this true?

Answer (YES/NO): NO